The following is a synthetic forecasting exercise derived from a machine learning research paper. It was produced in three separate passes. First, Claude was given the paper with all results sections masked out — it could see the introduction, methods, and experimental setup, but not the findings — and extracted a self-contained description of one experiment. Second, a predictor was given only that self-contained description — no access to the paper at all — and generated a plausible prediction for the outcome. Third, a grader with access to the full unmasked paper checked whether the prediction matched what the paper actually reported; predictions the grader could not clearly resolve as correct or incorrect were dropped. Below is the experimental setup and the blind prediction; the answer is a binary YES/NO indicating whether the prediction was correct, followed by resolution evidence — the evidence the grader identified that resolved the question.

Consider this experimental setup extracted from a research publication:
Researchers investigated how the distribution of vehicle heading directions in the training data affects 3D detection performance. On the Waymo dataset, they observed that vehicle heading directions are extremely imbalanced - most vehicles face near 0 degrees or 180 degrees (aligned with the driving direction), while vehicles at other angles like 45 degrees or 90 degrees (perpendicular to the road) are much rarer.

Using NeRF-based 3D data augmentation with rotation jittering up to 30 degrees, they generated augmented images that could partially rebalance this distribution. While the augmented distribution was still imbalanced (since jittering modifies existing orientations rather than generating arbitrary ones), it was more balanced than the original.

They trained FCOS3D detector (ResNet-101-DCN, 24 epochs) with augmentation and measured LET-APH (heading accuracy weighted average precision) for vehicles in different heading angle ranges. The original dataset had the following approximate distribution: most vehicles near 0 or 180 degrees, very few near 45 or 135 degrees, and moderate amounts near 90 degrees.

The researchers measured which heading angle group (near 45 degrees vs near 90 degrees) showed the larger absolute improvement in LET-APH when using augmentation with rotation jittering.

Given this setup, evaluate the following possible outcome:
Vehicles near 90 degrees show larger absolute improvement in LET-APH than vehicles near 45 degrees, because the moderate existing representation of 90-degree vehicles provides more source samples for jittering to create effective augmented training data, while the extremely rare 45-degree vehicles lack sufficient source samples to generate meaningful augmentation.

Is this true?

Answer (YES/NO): NO